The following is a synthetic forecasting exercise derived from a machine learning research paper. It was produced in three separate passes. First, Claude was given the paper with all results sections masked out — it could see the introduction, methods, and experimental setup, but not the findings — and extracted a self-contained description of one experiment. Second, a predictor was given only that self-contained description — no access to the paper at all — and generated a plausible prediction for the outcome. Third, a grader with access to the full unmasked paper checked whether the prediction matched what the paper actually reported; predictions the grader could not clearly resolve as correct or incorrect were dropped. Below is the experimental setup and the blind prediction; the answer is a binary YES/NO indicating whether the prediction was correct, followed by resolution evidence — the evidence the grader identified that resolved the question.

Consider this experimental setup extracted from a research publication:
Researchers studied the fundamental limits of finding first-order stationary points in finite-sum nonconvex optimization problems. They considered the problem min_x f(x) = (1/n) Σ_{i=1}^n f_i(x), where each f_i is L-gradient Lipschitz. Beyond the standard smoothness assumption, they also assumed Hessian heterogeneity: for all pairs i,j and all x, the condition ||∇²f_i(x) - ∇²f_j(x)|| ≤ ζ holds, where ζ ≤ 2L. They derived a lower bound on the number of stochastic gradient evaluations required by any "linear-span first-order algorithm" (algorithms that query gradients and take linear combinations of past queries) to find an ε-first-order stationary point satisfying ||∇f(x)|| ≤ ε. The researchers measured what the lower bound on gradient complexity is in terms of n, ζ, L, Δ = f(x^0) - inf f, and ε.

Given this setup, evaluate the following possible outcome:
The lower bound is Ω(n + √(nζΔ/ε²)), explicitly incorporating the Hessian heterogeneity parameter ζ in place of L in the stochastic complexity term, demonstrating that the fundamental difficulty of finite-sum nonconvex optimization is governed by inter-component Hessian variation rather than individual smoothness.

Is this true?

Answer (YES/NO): NO